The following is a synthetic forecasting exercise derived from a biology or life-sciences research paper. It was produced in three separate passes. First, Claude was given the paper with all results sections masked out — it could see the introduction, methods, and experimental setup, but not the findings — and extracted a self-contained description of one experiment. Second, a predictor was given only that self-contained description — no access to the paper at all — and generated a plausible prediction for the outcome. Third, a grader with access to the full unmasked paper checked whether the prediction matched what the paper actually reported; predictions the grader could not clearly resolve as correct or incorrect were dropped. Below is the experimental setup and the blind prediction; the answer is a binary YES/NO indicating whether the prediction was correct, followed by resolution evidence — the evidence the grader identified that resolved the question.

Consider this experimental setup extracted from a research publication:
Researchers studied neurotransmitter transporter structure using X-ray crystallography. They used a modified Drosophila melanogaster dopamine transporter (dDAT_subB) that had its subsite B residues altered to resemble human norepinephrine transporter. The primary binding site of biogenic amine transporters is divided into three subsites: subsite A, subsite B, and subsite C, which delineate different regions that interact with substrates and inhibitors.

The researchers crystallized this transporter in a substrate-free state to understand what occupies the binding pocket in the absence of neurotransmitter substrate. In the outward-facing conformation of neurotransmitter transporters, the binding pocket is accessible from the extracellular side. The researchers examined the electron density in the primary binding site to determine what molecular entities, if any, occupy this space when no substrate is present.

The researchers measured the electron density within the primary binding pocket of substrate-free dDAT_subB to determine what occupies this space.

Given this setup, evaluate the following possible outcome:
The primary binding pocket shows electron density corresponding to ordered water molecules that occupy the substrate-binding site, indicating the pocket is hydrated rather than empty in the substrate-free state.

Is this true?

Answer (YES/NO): YES